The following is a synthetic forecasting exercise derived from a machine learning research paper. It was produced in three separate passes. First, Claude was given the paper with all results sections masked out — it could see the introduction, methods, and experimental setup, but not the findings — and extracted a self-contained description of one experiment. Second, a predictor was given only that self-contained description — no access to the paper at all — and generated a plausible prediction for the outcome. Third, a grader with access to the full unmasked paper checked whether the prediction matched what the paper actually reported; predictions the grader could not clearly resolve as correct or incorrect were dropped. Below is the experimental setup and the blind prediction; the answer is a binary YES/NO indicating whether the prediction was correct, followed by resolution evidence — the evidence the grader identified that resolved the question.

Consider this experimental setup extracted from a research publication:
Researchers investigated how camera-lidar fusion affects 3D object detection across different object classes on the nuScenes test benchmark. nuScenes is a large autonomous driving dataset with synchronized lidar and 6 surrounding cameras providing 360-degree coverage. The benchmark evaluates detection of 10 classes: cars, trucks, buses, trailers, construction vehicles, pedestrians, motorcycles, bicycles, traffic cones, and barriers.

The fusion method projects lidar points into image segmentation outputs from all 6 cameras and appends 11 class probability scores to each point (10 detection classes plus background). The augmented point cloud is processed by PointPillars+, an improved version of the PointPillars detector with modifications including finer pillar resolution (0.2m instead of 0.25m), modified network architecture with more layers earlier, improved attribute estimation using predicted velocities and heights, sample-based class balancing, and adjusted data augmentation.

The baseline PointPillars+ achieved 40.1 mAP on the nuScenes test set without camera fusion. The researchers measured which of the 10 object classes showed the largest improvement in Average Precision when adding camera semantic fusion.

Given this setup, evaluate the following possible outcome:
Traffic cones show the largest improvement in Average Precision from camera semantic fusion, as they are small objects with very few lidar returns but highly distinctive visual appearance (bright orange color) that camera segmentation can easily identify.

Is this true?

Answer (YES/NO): YES